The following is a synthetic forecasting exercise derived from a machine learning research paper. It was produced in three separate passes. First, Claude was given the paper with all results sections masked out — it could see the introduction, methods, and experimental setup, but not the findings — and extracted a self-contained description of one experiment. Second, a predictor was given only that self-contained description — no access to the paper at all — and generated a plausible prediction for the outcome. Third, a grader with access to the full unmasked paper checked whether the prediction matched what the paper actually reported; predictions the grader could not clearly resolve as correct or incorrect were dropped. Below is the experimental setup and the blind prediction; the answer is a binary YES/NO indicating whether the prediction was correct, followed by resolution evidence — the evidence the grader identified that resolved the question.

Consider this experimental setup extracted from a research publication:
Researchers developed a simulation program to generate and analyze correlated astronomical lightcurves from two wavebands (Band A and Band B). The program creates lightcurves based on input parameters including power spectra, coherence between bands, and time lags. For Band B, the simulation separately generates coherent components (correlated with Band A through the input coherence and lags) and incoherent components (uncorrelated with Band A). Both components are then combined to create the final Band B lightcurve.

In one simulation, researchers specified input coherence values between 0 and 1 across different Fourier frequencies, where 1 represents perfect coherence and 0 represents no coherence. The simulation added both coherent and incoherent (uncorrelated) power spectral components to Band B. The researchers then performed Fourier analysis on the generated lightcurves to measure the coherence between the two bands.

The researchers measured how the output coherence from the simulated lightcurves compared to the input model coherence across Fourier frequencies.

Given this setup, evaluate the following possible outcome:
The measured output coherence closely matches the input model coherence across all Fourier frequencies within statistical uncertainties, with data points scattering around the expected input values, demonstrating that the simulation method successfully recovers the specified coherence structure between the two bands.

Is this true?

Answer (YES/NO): NO